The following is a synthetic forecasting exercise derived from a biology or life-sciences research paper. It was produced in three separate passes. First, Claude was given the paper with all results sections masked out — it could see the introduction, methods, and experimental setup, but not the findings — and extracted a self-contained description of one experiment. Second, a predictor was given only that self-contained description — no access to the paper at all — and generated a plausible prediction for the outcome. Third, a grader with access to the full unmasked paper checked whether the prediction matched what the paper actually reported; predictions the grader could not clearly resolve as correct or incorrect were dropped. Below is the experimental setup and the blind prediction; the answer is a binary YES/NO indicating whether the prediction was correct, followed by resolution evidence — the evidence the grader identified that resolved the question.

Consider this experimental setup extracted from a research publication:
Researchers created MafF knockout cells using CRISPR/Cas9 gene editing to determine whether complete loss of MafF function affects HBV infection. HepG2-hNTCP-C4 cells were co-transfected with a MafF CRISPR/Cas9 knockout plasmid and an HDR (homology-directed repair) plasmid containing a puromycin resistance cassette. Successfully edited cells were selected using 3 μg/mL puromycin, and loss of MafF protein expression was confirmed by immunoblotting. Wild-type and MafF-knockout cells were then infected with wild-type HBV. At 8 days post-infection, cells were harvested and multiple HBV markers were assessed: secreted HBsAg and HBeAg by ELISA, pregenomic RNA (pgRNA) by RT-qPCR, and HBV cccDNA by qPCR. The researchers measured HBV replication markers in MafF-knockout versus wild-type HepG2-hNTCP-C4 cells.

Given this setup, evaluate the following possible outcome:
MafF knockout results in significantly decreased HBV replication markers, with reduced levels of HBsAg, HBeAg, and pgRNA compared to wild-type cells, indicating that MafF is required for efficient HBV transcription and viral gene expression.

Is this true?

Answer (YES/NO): NO